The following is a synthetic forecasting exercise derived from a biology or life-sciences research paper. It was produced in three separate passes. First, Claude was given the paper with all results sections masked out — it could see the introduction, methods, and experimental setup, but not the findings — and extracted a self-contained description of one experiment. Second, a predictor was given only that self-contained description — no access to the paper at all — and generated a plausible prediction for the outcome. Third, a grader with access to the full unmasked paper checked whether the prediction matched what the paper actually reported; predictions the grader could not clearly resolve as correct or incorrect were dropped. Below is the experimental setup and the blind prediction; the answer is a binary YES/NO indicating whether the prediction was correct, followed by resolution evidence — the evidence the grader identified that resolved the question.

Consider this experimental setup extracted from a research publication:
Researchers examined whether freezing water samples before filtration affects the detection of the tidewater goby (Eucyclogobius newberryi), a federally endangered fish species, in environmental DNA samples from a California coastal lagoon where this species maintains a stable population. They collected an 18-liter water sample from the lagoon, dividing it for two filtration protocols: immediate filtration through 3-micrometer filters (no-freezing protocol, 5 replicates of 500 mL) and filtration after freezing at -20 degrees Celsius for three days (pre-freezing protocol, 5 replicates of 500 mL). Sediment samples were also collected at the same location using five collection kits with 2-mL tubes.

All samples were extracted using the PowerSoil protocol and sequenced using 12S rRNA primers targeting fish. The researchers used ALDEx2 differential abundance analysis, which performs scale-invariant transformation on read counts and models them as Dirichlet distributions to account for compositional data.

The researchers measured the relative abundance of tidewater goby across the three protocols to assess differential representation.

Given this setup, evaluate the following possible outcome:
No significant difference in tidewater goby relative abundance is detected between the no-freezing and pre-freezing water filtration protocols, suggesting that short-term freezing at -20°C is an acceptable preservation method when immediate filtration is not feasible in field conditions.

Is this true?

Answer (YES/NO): YES